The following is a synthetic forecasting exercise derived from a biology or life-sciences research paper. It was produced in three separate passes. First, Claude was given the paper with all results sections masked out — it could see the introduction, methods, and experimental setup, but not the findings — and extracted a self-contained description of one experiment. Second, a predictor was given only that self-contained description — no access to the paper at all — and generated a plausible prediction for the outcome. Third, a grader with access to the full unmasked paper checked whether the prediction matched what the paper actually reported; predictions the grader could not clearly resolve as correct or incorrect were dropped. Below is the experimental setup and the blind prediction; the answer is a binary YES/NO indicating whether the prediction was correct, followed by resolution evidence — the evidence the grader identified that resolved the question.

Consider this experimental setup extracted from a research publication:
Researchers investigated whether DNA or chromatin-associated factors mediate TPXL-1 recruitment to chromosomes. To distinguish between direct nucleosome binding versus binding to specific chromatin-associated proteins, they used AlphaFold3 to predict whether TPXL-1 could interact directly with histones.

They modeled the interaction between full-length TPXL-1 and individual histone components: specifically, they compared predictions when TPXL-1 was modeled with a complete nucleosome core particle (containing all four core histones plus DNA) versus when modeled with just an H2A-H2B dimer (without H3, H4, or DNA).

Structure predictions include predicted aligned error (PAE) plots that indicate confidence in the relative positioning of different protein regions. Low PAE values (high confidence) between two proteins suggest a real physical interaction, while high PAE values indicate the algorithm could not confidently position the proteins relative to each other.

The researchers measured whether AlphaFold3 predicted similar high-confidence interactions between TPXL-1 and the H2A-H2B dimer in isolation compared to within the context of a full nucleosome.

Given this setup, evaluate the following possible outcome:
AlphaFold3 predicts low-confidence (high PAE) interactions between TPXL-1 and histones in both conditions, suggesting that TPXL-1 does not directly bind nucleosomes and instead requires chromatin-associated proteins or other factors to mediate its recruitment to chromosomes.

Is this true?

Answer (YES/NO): NO